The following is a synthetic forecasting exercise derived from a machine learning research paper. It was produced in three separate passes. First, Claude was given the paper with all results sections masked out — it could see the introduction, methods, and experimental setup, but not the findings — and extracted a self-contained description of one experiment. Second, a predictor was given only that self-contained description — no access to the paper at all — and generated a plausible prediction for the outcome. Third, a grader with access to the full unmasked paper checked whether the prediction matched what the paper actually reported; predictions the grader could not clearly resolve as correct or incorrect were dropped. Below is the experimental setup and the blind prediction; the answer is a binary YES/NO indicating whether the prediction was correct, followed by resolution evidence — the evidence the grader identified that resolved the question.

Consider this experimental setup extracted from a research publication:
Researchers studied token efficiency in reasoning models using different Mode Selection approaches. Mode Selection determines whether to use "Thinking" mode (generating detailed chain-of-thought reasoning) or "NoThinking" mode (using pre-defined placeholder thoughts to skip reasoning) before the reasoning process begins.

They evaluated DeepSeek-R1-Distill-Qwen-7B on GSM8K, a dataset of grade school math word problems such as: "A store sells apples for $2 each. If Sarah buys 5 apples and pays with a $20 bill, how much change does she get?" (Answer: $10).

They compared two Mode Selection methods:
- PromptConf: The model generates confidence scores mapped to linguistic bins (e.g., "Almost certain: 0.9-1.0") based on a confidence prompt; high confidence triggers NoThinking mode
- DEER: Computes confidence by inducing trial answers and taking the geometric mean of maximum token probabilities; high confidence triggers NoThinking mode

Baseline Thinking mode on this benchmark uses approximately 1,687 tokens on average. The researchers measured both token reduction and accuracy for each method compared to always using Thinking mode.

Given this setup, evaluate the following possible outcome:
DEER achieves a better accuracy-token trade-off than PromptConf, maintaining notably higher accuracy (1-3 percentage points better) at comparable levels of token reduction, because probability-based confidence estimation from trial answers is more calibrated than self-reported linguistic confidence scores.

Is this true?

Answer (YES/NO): NO